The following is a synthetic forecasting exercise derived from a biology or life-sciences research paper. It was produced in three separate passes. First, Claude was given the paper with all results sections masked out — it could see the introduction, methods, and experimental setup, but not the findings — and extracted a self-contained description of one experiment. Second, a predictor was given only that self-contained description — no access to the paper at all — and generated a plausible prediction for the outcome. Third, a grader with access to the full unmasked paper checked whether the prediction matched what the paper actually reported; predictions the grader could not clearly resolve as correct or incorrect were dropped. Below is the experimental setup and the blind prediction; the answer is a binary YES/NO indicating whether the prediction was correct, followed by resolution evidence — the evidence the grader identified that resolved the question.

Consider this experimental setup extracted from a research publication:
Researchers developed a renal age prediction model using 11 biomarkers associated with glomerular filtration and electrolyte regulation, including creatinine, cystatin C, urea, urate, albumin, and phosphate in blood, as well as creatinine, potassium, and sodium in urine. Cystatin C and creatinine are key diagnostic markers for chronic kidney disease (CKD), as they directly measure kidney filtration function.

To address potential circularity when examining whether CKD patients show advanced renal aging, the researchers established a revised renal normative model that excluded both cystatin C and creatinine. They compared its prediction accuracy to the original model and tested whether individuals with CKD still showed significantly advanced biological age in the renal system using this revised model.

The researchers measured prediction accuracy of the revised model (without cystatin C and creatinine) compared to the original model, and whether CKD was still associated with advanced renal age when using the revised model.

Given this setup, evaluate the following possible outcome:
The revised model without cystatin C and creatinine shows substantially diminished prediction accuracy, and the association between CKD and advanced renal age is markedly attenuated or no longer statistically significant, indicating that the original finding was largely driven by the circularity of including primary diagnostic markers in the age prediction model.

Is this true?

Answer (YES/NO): NO